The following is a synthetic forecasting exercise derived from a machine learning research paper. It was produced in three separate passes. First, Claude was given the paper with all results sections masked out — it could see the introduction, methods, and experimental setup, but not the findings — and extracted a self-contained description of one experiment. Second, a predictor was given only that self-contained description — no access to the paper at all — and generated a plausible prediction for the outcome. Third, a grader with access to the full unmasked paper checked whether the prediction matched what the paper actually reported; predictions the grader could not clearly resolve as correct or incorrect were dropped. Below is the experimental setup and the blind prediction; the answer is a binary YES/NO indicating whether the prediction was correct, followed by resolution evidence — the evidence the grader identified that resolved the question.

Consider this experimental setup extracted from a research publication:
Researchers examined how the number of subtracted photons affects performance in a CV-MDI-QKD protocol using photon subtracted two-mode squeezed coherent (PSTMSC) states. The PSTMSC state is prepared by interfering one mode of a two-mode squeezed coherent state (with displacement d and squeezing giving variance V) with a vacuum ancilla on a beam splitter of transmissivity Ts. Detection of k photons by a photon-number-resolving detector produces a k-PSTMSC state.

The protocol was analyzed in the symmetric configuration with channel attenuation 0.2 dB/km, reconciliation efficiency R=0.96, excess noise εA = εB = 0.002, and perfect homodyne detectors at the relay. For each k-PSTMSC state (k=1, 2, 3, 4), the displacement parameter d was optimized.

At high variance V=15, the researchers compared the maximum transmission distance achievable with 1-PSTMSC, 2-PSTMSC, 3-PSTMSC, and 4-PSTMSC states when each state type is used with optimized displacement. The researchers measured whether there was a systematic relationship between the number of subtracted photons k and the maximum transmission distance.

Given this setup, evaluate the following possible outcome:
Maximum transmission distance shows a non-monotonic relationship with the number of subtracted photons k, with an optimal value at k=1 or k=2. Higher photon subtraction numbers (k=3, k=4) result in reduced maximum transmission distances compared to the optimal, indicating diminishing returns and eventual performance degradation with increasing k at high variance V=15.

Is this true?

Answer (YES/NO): NO